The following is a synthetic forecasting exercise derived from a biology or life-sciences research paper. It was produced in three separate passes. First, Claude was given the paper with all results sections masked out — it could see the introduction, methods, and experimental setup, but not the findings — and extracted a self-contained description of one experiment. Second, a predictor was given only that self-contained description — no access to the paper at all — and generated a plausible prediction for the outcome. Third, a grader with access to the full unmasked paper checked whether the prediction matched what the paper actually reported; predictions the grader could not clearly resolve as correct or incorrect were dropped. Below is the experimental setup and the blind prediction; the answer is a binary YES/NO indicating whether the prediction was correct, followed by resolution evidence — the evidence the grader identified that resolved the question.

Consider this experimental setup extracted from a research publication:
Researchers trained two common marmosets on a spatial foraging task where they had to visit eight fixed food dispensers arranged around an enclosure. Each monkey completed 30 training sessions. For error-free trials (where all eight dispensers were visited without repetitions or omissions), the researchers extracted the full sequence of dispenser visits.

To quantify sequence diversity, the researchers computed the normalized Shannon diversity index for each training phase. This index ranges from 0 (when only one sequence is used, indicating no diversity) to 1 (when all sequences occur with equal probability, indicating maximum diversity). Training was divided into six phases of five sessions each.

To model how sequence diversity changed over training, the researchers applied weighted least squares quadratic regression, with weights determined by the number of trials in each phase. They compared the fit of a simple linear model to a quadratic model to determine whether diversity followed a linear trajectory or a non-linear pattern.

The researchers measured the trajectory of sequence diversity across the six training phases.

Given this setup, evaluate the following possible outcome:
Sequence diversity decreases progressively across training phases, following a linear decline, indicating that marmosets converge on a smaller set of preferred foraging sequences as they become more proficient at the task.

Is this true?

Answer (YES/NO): NO